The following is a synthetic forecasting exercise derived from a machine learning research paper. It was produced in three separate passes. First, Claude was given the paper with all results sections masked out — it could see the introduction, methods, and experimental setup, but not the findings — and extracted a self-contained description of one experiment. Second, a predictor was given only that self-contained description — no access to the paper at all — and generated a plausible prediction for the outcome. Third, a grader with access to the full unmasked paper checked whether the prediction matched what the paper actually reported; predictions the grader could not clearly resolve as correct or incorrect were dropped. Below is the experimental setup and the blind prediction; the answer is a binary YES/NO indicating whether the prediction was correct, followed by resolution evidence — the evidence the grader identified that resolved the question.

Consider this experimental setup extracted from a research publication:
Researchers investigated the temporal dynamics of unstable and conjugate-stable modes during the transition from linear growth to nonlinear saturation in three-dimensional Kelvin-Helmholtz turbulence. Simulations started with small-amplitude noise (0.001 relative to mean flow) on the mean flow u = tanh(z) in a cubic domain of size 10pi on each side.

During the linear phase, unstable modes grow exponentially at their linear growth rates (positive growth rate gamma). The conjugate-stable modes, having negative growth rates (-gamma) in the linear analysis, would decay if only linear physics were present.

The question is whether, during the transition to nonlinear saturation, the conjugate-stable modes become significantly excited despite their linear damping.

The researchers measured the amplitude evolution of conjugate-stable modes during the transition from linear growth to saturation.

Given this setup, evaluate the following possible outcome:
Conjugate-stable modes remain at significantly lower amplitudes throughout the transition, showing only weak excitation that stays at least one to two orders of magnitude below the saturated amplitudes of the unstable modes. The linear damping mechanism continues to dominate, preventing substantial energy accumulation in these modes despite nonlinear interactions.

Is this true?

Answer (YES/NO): NO